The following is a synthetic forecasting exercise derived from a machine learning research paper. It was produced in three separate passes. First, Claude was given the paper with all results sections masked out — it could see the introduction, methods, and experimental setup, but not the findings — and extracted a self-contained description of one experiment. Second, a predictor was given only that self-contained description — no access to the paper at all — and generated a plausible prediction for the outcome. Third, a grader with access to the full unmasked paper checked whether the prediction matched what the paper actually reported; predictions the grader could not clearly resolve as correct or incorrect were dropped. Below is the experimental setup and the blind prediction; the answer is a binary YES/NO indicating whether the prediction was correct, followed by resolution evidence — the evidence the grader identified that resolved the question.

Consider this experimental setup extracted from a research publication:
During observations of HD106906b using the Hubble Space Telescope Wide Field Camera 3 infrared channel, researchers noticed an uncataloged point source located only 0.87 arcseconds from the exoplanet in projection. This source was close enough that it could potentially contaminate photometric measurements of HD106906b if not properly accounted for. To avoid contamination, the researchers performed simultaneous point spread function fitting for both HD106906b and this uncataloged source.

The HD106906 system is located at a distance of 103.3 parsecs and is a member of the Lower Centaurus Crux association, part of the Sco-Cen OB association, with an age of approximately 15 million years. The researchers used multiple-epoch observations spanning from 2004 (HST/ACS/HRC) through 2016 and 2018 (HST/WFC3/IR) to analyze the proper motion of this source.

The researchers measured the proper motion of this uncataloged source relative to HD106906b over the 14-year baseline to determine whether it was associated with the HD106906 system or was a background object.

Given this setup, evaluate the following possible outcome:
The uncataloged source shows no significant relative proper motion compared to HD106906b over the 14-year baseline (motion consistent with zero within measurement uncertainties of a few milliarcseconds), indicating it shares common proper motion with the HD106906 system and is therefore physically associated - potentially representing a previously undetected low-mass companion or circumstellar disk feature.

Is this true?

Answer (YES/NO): NO